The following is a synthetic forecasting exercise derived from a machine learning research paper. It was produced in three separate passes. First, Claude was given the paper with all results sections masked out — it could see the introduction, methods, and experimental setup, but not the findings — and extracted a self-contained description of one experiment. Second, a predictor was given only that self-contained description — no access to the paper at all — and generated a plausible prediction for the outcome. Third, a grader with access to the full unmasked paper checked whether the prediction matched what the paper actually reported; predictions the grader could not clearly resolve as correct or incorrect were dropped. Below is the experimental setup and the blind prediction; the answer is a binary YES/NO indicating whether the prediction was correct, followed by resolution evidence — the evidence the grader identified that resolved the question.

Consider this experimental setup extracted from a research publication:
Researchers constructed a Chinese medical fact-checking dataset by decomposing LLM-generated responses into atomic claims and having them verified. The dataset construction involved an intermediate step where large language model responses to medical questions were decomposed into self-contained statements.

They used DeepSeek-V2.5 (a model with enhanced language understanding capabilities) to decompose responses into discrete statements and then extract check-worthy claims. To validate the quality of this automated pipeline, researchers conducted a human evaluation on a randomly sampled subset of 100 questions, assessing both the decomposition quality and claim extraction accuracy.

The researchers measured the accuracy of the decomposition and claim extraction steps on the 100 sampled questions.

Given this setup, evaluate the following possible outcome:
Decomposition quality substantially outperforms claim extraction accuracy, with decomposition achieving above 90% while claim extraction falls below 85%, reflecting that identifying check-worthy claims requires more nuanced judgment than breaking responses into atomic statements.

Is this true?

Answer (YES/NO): NO